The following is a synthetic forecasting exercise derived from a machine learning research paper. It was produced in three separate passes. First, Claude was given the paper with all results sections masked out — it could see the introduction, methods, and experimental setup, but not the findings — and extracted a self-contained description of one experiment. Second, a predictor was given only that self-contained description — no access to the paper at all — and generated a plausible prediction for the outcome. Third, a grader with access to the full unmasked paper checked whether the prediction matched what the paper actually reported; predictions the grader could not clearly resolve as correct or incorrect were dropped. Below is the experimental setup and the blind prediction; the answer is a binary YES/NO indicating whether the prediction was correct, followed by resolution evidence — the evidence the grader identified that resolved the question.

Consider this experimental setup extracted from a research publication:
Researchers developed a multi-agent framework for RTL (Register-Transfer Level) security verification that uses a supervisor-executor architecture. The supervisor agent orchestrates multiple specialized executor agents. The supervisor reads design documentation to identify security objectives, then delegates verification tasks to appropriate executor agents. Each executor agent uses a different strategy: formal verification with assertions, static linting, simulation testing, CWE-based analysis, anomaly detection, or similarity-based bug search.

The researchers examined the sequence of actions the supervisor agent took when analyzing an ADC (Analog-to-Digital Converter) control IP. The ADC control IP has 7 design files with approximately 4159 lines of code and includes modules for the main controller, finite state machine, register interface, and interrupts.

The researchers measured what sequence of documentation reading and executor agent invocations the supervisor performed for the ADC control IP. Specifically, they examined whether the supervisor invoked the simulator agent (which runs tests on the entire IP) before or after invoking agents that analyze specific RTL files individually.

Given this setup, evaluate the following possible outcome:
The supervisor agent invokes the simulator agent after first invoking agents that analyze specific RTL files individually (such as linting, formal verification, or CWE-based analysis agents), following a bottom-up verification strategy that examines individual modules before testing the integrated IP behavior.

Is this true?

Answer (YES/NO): NO